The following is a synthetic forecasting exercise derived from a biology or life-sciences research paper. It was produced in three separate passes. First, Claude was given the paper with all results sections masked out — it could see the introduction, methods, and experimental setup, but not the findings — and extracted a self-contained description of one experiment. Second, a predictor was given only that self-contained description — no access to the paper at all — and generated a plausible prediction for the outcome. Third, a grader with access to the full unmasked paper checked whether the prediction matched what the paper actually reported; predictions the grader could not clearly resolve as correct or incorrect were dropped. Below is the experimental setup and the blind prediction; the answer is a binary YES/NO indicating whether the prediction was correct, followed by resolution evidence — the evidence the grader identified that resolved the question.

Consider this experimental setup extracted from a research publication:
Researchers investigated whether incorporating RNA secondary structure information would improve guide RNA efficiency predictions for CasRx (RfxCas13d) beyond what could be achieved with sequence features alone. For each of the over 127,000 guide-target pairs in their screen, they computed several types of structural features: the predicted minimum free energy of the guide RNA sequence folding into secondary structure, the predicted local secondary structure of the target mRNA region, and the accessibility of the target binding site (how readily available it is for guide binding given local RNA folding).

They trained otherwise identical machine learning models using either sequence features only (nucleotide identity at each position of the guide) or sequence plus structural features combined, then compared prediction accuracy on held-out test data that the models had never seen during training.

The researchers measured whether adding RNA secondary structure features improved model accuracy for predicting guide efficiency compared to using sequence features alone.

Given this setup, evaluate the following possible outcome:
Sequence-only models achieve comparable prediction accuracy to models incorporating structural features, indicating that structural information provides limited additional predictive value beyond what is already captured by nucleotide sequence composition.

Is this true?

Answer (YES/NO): NO